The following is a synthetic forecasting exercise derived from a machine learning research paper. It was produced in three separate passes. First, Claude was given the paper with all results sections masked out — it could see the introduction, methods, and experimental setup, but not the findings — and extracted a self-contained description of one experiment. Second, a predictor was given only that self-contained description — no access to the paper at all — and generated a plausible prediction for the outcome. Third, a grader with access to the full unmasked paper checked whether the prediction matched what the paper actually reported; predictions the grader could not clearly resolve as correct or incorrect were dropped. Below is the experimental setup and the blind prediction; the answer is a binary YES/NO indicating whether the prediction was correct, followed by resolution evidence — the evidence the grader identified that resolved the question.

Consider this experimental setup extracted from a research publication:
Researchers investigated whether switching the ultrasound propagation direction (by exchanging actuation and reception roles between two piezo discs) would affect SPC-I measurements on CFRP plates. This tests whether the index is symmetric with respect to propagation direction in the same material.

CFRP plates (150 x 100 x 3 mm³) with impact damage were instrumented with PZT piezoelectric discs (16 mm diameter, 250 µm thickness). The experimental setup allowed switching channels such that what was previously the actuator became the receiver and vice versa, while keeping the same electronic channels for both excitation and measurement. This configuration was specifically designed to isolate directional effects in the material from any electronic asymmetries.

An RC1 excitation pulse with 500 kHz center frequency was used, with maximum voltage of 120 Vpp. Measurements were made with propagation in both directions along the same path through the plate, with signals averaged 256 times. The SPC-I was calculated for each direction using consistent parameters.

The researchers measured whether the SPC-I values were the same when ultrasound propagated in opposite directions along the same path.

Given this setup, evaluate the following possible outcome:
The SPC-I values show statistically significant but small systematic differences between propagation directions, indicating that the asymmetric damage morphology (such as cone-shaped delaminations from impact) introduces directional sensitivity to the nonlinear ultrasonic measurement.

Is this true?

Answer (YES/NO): NO